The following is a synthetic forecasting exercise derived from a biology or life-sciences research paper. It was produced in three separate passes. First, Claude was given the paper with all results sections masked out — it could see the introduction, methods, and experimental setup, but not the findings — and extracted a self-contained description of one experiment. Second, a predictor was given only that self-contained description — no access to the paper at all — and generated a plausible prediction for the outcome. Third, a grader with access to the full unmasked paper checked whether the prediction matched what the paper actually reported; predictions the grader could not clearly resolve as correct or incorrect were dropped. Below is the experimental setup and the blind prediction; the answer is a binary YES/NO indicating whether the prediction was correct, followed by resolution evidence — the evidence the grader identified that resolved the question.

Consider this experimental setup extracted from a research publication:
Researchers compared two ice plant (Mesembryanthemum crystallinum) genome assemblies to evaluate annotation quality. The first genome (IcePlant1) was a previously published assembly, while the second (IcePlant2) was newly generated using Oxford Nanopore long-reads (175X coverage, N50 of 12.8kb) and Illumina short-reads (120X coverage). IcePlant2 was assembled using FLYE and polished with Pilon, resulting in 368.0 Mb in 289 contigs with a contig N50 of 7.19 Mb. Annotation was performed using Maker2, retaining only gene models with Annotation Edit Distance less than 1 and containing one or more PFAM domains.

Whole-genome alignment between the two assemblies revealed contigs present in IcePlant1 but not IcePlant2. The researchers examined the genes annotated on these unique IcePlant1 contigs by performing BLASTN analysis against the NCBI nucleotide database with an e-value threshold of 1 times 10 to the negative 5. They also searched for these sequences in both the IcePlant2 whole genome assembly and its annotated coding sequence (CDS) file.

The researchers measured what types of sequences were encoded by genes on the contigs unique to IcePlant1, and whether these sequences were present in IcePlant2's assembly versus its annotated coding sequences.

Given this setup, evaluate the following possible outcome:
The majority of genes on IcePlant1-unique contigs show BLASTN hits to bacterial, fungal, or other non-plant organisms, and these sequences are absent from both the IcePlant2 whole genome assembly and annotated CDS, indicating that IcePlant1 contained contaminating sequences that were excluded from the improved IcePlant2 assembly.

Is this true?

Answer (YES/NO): NO